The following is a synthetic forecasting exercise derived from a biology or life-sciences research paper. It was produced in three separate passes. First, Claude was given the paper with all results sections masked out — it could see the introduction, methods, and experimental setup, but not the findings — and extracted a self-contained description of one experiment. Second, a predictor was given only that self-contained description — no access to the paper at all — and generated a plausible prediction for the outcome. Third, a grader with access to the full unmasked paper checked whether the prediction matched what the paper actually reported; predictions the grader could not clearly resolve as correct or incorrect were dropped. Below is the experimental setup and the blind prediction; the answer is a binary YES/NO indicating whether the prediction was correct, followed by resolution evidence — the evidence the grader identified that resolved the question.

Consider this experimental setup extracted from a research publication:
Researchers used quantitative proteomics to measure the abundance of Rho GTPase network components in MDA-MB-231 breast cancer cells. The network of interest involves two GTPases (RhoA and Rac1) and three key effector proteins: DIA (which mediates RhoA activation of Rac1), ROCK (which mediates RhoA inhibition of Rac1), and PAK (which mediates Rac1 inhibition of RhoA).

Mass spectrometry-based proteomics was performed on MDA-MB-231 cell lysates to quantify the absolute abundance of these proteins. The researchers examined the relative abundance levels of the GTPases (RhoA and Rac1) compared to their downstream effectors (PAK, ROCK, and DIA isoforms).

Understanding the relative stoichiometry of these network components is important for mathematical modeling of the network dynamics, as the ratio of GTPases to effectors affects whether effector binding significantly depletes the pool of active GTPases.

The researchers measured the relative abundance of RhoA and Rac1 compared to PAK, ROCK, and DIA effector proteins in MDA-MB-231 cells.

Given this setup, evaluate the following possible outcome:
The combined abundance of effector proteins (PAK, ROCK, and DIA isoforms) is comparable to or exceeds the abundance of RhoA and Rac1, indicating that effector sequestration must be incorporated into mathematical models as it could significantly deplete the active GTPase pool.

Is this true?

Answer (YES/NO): NO